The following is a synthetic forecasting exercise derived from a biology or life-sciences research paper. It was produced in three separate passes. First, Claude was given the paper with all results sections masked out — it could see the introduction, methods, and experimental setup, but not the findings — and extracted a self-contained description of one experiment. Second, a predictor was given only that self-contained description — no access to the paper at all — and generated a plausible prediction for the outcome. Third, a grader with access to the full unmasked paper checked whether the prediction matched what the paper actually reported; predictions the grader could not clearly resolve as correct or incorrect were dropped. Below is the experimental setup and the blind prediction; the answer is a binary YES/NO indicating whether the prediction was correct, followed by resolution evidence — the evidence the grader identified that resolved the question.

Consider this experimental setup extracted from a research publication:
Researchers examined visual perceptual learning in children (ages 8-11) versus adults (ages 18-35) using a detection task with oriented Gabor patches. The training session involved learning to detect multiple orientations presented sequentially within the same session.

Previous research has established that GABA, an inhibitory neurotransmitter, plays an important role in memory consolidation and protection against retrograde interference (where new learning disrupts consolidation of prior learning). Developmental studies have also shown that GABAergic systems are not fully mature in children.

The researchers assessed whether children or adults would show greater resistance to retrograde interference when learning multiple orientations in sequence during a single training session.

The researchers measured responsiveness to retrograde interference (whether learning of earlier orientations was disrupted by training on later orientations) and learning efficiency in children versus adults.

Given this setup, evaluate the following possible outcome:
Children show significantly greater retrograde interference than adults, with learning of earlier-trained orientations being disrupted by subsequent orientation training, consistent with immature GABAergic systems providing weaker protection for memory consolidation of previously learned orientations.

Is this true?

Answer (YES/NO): NO